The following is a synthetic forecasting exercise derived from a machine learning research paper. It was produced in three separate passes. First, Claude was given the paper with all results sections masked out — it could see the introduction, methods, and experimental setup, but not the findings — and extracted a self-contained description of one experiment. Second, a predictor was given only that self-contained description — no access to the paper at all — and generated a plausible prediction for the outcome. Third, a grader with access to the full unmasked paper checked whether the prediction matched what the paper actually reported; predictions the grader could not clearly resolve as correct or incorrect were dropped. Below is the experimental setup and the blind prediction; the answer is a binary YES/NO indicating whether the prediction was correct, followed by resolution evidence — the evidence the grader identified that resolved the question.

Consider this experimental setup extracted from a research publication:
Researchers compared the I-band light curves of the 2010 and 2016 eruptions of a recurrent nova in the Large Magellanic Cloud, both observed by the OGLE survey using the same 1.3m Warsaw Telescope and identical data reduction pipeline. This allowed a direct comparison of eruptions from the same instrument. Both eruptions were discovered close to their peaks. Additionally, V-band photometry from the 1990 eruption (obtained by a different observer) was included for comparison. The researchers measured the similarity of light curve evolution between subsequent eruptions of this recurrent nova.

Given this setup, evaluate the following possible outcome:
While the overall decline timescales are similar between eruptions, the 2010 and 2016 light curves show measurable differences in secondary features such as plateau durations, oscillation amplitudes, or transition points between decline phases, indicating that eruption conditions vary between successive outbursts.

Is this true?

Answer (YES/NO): NO